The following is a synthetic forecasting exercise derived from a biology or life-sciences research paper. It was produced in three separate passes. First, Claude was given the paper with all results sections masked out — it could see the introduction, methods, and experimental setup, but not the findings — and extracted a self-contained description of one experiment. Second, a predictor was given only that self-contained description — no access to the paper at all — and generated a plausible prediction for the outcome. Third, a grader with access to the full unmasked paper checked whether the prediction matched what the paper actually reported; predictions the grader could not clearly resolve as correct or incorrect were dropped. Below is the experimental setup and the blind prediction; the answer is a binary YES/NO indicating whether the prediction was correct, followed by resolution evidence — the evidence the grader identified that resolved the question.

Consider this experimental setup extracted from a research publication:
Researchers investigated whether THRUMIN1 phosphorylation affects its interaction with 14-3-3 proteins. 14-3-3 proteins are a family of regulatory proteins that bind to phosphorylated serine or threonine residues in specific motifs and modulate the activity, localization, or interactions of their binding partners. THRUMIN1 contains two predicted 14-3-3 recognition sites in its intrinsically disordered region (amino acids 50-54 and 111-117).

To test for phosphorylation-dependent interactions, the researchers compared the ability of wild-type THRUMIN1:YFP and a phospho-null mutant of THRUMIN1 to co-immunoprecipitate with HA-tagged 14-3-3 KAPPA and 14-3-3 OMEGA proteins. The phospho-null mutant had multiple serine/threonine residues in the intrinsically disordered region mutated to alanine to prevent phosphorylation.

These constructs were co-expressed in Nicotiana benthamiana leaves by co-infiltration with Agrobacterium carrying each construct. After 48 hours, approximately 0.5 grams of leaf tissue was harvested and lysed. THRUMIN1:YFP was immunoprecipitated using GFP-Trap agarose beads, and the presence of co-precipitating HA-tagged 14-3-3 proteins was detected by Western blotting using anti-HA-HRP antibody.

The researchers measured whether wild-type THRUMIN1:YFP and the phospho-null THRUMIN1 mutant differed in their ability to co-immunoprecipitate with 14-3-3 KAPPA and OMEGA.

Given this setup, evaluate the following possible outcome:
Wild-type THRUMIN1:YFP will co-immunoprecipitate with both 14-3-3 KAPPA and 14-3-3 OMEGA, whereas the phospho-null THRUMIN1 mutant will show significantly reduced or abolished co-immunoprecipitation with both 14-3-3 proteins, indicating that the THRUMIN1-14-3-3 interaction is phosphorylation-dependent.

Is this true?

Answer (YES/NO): YES